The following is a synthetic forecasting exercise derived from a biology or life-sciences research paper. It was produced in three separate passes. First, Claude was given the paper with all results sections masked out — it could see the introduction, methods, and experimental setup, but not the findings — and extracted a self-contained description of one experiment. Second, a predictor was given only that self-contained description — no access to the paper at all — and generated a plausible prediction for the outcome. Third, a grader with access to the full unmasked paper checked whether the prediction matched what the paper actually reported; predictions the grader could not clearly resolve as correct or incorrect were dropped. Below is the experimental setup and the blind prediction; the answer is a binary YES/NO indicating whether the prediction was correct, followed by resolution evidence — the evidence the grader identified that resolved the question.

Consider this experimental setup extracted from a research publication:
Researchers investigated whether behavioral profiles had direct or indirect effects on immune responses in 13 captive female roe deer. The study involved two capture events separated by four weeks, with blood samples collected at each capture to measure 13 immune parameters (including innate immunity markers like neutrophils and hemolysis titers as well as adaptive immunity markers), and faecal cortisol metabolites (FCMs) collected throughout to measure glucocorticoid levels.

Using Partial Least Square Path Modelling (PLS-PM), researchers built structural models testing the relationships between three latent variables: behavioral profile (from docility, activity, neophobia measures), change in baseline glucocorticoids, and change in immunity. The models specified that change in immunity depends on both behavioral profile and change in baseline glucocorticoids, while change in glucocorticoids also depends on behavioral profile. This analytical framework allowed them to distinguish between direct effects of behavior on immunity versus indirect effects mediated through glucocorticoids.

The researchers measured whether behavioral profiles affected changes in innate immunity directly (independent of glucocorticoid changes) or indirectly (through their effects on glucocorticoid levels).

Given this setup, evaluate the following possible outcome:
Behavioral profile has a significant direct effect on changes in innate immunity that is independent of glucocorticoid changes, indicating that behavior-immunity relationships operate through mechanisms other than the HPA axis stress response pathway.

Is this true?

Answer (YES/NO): YES